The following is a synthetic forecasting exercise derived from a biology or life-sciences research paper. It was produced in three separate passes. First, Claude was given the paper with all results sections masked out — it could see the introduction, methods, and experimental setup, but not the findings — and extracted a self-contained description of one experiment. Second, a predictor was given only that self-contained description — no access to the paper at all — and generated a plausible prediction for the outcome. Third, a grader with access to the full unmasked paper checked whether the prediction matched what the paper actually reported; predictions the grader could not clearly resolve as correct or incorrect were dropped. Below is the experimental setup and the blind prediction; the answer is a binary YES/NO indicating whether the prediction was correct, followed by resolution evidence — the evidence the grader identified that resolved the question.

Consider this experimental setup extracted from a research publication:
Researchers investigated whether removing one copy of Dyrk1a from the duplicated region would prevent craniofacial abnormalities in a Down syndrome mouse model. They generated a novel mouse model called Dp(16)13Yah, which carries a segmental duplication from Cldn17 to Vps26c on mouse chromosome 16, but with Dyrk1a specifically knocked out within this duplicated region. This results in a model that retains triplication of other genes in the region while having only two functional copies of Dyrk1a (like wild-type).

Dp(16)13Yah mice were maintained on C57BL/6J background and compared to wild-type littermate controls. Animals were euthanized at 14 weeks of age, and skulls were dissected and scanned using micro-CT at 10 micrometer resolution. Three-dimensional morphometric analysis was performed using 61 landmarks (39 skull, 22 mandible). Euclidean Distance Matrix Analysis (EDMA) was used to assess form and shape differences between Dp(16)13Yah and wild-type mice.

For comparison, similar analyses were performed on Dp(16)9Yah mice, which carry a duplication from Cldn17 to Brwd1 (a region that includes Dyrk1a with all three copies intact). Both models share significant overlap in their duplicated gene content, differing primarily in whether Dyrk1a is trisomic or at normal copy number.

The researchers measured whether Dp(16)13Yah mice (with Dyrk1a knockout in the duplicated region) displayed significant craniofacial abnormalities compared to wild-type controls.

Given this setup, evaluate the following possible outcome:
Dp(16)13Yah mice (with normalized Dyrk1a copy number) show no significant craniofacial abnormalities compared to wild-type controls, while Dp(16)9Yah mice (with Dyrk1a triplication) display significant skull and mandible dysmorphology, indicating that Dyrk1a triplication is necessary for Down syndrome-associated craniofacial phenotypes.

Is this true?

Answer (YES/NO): NO